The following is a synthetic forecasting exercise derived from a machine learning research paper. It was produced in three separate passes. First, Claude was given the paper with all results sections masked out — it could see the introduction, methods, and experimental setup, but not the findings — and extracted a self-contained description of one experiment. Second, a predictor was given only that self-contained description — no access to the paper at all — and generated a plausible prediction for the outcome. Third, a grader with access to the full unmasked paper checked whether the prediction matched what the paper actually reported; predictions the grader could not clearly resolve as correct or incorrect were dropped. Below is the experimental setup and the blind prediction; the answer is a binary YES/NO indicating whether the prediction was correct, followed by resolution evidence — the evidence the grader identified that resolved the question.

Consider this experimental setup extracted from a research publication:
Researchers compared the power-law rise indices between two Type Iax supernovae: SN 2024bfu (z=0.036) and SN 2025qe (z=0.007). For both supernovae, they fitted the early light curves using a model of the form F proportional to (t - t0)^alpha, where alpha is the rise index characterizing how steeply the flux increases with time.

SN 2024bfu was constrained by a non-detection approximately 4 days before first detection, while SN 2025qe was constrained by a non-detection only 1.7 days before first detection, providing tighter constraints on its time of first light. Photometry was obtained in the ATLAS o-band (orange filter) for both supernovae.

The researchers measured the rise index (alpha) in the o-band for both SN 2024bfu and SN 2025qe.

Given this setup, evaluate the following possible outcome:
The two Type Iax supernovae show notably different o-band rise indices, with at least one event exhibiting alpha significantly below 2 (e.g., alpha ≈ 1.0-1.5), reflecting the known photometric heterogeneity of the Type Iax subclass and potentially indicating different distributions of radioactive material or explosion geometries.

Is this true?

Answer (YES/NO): NO